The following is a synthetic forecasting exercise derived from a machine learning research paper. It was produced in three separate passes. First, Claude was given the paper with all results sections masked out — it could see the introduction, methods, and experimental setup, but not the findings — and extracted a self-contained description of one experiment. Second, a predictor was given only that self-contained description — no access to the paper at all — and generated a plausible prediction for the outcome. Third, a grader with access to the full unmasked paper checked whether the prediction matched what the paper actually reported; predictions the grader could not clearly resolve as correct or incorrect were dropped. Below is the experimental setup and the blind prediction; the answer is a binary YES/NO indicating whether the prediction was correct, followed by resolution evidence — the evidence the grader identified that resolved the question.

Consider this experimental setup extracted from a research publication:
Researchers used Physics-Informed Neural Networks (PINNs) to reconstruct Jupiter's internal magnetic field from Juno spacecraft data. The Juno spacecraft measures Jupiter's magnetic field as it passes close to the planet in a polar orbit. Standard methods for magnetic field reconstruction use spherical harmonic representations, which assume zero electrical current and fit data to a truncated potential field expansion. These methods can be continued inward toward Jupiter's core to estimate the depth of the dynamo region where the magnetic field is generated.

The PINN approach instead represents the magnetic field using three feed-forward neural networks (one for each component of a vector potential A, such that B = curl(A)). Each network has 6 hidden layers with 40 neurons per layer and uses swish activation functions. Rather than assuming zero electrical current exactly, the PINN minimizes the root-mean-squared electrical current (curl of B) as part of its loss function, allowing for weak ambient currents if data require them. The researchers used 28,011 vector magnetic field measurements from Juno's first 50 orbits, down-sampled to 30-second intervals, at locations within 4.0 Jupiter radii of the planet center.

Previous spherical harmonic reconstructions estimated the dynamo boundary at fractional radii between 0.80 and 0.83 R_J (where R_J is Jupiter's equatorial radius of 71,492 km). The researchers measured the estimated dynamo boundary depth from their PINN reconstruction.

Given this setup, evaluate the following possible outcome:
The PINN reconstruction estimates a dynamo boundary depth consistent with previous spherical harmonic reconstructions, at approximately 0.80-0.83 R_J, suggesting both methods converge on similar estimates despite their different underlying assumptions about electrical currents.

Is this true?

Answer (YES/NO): YES